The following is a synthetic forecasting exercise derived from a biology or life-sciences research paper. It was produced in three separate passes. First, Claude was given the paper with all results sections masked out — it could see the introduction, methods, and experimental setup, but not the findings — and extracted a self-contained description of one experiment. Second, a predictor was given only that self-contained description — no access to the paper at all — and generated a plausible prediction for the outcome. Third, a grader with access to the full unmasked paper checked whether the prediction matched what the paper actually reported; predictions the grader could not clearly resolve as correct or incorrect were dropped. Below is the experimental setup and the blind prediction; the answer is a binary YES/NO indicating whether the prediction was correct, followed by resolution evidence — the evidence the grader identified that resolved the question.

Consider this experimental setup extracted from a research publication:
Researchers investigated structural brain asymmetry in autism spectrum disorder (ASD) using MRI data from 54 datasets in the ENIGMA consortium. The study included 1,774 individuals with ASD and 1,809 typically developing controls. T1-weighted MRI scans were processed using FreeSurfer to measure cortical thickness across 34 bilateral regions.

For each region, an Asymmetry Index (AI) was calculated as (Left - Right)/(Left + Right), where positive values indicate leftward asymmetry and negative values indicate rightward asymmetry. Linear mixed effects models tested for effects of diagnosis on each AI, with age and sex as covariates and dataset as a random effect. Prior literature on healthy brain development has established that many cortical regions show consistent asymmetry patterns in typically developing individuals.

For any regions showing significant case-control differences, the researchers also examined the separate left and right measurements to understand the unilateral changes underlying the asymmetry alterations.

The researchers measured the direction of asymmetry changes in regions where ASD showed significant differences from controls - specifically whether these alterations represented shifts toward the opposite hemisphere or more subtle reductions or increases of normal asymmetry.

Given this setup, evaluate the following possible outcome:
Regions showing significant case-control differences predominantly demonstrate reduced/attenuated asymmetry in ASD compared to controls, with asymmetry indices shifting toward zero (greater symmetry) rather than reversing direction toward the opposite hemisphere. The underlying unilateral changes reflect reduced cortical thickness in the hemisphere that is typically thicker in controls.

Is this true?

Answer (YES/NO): NO